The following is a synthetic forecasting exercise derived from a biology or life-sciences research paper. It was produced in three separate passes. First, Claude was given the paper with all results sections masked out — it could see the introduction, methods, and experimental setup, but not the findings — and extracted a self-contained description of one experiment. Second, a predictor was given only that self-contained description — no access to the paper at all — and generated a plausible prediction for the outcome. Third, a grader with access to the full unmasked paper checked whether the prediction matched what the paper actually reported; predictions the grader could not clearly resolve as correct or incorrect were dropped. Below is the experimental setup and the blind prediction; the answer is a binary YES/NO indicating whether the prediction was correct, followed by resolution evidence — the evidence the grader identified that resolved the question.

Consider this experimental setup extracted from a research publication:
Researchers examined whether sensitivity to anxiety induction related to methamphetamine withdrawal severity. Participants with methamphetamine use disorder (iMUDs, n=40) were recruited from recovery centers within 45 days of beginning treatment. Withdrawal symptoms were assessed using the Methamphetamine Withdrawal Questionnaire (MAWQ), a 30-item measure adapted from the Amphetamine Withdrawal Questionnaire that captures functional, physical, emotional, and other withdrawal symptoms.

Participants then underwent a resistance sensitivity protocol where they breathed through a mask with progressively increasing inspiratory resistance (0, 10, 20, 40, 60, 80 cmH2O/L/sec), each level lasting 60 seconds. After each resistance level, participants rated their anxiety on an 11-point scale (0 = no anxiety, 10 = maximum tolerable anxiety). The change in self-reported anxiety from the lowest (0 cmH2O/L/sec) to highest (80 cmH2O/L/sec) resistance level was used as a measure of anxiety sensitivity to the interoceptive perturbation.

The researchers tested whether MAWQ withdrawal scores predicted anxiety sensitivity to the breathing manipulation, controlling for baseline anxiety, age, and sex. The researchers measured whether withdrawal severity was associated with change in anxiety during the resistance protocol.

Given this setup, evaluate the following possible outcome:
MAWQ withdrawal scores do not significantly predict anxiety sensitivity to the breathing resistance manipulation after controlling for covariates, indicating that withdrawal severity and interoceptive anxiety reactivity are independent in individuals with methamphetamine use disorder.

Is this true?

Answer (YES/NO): NO